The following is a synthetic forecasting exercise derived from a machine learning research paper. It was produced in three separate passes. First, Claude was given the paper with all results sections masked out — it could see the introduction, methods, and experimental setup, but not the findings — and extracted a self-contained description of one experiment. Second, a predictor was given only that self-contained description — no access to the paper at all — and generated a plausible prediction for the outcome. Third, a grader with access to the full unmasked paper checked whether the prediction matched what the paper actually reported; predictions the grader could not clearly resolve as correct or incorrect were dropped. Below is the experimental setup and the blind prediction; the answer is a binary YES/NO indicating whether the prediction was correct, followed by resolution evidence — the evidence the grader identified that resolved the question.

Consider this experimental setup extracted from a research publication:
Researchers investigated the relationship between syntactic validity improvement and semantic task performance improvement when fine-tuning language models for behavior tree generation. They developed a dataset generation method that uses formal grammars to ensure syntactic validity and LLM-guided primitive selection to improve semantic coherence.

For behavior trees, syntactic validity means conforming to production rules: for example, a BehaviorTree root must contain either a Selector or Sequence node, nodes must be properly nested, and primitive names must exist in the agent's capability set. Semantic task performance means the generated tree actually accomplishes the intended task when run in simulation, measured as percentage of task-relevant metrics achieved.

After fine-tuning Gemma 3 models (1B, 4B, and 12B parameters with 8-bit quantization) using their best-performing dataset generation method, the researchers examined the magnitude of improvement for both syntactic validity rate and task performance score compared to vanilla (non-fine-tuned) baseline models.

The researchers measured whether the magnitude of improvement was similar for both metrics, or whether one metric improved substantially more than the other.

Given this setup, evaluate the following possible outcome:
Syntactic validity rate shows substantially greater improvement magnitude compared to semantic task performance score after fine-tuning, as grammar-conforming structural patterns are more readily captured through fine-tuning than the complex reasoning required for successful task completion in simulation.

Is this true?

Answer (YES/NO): YES